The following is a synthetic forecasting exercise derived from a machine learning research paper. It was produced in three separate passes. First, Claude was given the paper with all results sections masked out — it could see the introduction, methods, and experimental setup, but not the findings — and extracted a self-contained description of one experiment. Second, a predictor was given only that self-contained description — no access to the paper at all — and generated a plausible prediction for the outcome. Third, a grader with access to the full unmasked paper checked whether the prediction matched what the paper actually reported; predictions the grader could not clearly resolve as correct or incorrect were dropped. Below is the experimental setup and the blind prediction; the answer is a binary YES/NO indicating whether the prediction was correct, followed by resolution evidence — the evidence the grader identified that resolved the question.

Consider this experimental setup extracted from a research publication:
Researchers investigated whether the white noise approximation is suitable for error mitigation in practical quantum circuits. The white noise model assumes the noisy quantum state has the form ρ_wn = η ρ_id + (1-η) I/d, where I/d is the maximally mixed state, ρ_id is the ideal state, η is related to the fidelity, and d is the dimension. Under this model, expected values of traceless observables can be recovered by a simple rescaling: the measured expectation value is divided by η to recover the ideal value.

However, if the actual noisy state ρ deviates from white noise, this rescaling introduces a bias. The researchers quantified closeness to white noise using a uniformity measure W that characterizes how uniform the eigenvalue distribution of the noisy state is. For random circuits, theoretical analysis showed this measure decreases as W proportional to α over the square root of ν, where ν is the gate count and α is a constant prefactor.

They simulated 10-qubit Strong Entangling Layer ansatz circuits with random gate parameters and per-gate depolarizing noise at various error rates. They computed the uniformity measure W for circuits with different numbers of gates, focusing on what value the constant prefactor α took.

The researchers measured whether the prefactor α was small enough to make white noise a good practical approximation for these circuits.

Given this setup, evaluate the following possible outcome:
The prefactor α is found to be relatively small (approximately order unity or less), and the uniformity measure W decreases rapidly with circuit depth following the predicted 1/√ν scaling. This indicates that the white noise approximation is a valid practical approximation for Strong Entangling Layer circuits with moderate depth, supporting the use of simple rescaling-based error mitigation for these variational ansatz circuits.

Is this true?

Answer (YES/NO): NO